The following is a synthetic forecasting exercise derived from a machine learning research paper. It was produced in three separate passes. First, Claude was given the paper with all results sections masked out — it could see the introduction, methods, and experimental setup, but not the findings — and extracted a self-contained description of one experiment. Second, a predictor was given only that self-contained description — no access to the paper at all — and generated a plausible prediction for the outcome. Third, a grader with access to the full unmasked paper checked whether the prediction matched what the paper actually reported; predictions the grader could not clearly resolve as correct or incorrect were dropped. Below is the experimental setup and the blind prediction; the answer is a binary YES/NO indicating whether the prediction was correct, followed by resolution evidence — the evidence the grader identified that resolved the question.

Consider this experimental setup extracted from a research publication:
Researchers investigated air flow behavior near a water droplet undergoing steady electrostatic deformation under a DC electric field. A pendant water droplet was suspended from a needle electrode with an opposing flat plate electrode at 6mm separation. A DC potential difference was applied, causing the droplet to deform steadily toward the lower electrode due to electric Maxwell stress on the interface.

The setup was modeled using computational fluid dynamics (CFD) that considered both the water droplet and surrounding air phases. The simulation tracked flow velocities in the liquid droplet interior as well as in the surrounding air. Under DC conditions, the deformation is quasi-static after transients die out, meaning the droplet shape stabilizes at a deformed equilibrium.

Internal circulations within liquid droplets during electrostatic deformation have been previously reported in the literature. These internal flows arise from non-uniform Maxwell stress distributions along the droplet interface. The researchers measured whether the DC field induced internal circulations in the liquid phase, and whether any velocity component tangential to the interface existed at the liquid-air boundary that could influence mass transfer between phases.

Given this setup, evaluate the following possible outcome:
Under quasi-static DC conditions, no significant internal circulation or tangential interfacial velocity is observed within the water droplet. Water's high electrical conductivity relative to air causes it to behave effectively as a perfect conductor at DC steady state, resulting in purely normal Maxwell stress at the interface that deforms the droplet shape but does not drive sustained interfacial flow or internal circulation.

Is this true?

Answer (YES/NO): NO